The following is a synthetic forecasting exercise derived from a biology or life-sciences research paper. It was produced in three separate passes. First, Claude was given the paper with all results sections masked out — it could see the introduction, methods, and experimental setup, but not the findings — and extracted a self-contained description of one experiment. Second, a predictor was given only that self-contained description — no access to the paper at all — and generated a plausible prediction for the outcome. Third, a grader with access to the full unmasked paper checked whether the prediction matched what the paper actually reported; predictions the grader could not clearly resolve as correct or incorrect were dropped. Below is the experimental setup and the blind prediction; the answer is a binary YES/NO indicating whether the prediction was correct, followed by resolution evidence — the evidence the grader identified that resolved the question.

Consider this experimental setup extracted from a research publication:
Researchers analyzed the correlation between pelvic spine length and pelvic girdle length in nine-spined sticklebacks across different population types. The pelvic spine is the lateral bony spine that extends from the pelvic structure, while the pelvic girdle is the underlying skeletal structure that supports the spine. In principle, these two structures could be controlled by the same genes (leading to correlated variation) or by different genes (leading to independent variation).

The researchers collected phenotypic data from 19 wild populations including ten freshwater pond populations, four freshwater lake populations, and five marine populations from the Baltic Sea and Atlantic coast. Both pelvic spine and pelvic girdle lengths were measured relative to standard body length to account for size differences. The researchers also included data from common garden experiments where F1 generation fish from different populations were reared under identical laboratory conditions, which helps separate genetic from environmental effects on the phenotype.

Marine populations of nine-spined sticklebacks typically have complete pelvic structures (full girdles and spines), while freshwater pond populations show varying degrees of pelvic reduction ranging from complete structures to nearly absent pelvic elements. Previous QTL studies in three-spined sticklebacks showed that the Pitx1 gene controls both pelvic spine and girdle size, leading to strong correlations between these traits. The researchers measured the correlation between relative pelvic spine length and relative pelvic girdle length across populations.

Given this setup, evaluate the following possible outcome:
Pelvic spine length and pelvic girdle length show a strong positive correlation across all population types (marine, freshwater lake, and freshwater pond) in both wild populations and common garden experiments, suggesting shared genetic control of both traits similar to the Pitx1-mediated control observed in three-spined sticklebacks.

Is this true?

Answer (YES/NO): NO